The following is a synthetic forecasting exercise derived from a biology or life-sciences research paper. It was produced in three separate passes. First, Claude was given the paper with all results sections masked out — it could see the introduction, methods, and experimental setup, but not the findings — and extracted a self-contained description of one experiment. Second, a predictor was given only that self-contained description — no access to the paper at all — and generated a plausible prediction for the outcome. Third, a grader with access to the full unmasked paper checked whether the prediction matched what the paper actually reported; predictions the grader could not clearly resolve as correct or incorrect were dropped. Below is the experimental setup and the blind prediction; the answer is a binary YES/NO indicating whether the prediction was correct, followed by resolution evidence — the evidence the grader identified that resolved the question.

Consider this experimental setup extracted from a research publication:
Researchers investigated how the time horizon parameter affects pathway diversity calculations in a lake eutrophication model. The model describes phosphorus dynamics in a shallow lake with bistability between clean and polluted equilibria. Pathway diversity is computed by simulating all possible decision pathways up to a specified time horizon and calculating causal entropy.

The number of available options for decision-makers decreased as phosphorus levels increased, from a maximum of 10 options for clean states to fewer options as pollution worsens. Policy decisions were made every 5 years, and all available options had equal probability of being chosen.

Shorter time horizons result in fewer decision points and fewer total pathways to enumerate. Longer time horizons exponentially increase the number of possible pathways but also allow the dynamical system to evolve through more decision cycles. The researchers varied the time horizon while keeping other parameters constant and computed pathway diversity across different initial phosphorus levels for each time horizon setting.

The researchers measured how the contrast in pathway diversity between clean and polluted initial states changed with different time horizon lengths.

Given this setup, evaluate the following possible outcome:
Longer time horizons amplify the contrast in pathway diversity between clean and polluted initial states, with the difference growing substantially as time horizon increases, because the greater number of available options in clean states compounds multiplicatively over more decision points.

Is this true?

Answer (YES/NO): YES